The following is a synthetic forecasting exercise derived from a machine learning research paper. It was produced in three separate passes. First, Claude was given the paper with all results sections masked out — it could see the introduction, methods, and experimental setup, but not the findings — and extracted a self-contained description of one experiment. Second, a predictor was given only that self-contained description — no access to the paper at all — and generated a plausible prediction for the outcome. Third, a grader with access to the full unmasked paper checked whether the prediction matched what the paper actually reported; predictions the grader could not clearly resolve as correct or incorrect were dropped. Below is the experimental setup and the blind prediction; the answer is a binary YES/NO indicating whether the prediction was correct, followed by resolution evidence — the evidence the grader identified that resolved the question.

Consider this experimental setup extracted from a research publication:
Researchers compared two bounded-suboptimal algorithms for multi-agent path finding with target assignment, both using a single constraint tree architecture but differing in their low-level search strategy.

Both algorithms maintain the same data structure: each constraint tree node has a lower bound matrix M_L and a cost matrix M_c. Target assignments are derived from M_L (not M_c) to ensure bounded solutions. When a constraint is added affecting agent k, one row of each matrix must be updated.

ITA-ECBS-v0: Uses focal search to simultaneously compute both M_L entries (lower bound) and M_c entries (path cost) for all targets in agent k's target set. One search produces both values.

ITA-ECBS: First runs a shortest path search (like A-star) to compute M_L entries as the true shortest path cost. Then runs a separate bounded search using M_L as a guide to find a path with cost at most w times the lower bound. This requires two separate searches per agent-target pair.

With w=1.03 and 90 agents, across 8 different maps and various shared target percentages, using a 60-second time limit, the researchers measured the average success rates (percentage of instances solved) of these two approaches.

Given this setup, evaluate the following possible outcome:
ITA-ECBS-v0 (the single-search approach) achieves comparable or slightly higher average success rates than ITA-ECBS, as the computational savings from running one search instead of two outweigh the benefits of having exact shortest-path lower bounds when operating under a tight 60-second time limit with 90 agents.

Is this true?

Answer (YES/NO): NO